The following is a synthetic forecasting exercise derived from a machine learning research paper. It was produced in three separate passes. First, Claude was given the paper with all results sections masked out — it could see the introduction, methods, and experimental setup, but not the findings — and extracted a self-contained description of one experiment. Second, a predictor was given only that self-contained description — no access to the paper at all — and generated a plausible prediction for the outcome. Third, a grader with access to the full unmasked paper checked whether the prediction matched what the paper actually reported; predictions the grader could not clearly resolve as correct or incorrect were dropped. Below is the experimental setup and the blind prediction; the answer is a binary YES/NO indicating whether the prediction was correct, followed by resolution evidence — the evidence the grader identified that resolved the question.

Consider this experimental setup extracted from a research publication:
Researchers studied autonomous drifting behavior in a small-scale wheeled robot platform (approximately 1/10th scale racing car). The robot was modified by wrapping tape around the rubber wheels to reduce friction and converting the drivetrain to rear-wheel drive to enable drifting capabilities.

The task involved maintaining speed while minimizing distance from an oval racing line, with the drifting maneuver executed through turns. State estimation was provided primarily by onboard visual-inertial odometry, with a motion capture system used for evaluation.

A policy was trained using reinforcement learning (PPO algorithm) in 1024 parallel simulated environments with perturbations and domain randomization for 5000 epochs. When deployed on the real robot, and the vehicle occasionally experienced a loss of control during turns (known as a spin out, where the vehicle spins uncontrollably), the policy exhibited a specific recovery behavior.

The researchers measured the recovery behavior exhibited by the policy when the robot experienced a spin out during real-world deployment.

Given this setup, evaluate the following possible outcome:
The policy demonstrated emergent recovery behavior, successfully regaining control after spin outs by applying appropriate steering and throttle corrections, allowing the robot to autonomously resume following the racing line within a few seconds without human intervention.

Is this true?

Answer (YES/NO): NO